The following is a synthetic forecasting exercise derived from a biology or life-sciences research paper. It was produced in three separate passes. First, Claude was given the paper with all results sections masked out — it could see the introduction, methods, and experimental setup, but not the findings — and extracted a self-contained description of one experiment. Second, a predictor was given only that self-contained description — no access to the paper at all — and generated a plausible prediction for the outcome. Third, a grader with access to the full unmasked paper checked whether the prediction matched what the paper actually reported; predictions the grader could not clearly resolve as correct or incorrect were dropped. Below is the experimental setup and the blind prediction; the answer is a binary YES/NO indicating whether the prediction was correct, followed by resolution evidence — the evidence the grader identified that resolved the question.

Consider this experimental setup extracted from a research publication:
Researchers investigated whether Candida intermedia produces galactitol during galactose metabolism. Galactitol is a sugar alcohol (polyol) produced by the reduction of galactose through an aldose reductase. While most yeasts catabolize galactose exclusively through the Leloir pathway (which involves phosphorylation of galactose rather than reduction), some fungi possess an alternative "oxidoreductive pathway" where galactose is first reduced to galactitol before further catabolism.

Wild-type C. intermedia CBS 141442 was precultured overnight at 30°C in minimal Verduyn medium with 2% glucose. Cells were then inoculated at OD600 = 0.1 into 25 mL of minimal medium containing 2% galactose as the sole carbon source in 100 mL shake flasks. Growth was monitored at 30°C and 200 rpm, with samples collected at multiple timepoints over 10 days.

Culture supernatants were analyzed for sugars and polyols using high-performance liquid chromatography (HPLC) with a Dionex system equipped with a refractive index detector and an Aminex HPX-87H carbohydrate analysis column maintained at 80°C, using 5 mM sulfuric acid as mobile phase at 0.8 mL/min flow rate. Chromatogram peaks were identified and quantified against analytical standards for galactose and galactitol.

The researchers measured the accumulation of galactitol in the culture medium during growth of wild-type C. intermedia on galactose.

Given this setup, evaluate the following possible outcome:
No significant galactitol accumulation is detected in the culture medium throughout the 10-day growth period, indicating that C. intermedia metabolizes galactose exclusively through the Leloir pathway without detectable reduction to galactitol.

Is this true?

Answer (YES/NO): YES